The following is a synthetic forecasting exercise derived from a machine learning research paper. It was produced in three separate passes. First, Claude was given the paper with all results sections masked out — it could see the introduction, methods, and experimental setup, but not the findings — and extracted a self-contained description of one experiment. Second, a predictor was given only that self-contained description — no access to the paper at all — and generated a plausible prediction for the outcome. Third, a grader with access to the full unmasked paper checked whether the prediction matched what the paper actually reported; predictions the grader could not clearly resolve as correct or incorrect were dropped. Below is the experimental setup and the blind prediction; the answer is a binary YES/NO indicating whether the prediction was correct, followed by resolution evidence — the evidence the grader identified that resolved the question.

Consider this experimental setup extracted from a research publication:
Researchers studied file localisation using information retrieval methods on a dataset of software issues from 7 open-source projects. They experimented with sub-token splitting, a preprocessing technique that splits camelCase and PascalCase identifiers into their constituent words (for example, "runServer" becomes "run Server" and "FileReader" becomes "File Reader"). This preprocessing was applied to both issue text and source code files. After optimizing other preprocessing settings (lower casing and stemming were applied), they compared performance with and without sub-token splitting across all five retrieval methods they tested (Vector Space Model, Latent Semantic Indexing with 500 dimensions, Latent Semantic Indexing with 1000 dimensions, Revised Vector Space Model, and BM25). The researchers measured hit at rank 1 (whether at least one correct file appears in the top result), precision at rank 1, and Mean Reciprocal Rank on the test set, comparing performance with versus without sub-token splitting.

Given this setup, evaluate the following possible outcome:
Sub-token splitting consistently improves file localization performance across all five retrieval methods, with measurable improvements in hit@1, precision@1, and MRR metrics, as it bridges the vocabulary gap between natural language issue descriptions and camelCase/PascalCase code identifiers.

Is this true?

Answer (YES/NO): NO